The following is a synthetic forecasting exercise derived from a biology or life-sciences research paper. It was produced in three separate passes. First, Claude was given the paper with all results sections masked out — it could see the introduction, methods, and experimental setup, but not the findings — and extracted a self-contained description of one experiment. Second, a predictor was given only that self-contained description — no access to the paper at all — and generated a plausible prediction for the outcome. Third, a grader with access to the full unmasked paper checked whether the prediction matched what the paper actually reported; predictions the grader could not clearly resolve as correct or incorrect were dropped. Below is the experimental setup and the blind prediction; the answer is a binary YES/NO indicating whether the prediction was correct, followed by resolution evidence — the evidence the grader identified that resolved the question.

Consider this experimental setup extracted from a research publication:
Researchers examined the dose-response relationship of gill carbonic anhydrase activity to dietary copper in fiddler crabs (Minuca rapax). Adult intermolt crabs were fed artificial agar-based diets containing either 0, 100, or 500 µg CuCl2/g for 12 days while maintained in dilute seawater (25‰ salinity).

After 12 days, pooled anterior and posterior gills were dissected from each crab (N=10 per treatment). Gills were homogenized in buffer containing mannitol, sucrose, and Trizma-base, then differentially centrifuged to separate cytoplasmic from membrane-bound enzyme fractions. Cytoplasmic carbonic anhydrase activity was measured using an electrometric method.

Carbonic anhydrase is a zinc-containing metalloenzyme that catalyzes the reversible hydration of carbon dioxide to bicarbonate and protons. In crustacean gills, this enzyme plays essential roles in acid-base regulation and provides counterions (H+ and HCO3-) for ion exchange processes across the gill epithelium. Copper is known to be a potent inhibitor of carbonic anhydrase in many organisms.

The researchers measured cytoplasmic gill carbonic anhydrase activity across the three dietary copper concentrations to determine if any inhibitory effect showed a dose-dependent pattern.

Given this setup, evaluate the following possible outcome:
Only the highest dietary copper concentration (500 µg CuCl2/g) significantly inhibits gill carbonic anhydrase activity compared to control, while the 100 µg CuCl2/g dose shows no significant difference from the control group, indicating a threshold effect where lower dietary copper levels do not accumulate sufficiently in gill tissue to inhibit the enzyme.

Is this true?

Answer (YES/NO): NO